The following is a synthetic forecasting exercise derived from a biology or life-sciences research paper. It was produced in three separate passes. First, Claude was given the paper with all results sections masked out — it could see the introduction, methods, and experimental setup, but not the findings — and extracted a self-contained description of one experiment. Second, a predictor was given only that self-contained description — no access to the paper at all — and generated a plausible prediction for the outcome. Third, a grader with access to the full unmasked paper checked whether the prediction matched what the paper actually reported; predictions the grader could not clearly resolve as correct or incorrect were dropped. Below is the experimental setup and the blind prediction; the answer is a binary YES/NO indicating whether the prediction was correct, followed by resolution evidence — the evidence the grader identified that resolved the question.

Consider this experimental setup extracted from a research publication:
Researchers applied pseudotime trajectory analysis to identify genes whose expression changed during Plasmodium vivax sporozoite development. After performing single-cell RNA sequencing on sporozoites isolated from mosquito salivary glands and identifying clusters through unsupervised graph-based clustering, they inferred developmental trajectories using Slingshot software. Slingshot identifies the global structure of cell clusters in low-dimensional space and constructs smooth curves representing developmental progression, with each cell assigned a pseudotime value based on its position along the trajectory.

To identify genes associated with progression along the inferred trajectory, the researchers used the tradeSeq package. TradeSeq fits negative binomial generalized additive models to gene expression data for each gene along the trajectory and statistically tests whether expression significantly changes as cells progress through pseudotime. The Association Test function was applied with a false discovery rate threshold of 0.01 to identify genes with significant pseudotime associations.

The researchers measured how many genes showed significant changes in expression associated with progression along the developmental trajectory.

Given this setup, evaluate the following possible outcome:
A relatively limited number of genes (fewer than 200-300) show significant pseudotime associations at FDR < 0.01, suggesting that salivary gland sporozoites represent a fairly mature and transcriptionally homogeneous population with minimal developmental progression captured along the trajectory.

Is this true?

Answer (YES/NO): NO